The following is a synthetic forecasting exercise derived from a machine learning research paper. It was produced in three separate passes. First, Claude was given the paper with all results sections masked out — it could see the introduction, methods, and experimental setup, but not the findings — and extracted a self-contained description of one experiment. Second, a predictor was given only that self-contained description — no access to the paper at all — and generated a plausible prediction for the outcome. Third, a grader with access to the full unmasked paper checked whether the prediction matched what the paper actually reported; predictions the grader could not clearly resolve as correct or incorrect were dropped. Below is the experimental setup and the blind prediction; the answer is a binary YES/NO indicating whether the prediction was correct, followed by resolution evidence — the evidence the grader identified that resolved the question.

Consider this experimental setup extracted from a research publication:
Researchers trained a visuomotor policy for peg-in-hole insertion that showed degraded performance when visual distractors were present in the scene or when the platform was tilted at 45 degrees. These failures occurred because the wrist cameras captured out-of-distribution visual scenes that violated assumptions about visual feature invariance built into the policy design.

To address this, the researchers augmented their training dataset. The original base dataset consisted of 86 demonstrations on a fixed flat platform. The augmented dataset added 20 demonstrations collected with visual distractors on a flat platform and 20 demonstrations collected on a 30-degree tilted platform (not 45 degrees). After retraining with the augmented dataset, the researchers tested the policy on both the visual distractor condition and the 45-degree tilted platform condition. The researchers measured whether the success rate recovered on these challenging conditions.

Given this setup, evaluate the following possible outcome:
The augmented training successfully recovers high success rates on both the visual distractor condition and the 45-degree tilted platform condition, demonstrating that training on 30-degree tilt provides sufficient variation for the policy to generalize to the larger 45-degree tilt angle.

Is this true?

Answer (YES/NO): YES